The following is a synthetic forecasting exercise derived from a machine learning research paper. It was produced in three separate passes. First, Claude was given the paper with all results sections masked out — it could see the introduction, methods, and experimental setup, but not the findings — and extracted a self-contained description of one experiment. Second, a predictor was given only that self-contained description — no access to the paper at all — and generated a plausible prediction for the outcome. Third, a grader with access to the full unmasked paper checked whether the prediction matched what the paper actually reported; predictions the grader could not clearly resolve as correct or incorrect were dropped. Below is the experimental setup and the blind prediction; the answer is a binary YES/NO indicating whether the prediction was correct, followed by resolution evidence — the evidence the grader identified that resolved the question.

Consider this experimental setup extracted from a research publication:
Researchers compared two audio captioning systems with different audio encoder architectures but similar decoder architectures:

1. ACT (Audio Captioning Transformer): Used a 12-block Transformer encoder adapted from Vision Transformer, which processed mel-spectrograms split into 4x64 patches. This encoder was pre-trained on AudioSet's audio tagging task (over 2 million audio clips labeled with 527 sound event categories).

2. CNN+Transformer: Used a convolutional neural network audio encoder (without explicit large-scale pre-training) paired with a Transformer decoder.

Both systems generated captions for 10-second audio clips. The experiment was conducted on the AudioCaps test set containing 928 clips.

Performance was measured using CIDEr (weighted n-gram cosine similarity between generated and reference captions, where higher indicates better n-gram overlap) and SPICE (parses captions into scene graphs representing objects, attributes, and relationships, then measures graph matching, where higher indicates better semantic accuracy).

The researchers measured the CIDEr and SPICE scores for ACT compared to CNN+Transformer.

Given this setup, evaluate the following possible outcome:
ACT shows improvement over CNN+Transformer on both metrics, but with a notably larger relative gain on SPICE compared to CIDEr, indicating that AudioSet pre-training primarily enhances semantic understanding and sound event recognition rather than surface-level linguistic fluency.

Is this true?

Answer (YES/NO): NO